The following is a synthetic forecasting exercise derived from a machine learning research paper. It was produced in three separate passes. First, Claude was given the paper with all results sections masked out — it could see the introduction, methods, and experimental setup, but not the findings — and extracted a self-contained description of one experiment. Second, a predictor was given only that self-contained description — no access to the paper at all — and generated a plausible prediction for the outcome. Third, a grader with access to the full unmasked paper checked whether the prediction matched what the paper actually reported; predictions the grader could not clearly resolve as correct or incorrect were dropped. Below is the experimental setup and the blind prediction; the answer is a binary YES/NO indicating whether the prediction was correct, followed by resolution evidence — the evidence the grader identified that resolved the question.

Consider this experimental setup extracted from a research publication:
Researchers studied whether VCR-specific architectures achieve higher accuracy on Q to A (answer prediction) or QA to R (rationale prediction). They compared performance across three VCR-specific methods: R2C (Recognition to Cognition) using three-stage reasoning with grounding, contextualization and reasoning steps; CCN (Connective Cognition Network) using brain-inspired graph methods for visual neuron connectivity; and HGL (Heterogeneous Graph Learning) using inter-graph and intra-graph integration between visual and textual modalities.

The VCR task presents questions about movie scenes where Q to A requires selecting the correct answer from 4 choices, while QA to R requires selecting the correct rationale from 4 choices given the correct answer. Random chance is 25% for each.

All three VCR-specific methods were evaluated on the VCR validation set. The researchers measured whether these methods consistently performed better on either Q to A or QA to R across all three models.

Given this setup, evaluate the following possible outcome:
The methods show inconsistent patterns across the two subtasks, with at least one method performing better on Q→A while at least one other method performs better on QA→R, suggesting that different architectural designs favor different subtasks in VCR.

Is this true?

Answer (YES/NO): NO